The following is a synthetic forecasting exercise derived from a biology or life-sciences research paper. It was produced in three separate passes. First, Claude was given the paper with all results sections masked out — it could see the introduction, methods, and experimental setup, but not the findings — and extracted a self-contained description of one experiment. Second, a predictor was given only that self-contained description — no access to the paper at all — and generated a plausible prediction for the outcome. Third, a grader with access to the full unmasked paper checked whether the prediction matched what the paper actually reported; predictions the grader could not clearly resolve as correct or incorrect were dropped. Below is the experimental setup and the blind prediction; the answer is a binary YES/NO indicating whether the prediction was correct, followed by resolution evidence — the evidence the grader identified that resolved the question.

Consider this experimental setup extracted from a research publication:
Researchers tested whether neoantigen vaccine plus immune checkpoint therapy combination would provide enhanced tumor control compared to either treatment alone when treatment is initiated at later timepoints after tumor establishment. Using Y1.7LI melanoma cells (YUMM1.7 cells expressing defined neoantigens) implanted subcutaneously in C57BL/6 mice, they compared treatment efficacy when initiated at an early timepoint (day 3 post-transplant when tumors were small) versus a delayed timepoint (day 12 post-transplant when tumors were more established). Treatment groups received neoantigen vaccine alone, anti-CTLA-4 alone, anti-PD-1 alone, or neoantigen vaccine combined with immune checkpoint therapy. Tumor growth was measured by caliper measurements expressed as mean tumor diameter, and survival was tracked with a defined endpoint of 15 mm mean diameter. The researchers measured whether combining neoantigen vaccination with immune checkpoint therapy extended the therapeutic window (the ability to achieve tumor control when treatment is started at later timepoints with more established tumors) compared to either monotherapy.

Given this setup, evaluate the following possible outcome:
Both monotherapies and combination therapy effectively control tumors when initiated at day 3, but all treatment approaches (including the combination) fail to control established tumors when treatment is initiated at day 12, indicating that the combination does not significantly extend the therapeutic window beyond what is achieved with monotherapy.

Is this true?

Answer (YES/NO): NO